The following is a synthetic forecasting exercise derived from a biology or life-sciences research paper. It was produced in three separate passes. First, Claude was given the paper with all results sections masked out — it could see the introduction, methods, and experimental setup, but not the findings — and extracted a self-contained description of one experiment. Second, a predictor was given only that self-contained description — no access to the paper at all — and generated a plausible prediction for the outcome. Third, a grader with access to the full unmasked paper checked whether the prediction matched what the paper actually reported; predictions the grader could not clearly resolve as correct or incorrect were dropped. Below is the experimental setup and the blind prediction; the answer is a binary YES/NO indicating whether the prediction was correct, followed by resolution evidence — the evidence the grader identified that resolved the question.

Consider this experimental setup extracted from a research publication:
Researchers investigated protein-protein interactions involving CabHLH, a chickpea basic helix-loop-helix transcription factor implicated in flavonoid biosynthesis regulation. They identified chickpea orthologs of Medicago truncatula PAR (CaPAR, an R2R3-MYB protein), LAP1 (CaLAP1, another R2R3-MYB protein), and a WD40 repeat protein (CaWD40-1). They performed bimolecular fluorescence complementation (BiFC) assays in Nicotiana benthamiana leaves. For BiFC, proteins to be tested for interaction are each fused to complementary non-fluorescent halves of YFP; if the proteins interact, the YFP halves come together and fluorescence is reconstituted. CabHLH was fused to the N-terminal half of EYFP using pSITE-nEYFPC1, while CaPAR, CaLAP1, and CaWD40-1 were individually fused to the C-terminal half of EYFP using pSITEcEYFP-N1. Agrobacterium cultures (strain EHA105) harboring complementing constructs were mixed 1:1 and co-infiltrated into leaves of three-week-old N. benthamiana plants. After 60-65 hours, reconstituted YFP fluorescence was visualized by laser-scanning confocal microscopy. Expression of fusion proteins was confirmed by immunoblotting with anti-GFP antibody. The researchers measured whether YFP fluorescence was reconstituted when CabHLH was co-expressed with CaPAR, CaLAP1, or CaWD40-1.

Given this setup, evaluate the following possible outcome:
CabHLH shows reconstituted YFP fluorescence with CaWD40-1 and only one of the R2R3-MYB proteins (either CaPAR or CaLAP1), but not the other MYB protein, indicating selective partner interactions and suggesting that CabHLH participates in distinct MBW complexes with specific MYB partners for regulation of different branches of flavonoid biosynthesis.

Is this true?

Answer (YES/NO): NO